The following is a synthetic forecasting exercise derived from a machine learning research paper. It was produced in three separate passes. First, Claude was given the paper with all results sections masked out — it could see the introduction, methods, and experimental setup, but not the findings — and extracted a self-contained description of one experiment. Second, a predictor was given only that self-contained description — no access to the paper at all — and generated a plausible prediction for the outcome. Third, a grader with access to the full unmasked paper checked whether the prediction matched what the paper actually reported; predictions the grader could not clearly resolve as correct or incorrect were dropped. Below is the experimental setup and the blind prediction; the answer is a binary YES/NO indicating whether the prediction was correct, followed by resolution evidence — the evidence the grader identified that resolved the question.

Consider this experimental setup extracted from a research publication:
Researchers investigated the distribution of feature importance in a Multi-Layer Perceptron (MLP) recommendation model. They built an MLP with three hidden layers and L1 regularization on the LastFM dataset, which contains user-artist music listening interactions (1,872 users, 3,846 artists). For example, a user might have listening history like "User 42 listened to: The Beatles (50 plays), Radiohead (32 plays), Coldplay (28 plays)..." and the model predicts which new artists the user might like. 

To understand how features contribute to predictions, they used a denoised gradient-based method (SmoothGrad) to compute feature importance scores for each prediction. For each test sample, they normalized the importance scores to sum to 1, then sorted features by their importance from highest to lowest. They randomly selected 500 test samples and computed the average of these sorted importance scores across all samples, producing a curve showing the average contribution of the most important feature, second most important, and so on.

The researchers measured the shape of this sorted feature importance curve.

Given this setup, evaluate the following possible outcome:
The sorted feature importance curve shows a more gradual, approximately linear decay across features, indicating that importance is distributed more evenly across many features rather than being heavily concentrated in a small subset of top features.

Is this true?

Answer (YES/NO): NO